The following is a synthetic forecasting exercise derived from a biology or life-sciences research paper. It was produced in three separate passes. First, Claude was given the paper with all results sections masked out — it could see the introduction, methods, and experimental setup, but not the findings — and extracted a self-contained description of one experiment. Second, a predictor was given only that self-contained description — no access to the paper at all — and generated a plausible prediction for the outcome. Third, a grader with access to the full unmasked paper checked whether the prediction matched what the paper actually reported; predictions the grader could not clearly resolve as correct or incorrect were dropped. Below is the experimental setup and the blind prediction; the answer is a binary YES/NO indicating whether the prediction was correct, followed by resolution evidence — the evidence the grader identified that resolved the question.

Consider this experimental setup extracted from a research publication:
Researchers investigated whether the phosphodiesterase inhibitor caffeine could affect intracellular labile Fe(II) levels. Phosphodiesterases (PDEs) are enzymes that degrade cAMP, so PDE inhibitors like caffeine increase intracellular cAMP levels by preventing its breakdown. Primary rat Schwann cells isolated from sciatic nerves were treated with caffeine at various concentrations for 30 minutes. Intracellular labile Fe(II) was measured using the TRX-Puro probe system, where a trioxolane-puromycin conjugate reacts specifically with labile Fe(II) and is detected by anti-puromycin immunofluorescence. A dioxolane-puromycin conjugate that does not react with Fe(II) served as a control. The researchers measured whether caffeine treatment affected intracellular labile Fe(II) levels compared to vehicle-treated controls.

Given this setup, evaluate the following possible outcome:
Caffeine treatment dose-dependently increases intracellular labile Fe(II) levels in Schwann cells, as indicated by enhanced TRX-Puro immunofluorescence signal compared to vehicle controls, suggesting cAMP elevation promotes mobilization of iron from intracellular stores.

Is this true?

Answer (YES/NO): NO